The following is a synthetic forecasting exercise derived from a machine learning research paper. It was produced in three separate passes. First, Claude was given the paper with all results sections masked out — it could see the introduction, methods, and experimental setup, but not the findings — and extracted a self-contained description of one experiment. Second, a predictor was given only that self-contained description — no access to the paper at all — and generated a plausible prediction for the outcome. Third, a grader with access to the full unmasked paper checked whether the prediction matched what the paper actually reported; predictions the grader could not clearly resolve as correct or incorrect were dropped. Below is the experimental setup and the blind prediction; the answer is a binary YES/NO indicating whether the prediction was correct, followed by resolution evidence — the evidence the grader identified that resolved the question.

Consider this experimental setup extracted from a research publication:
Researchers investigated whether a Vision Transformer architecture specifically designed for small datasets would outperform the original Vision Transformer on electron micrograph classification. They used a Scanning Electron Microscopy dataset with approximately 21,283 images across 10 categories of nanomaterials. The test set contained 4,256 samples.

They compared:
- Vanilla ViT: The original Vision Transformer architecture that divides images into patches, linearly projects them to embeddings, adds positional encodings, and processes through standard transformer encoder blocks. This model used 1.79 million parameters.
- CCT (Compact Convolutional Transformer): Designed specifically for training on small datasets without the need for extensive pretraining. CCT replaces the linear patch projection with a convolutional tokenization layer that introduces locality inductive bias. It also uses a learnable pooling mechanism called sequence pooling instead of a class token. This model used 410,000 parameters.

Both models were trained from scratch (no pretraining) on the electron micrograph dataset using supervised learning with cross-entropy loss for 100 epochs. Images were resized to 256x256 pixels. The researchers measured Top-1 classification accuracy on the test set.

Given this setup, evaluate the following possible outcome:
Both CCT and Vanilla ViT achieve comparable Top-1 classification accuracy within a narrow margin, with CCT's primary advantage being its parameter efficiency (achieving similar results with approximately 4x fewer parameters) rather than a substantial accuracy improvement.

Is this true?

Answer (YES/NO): YES